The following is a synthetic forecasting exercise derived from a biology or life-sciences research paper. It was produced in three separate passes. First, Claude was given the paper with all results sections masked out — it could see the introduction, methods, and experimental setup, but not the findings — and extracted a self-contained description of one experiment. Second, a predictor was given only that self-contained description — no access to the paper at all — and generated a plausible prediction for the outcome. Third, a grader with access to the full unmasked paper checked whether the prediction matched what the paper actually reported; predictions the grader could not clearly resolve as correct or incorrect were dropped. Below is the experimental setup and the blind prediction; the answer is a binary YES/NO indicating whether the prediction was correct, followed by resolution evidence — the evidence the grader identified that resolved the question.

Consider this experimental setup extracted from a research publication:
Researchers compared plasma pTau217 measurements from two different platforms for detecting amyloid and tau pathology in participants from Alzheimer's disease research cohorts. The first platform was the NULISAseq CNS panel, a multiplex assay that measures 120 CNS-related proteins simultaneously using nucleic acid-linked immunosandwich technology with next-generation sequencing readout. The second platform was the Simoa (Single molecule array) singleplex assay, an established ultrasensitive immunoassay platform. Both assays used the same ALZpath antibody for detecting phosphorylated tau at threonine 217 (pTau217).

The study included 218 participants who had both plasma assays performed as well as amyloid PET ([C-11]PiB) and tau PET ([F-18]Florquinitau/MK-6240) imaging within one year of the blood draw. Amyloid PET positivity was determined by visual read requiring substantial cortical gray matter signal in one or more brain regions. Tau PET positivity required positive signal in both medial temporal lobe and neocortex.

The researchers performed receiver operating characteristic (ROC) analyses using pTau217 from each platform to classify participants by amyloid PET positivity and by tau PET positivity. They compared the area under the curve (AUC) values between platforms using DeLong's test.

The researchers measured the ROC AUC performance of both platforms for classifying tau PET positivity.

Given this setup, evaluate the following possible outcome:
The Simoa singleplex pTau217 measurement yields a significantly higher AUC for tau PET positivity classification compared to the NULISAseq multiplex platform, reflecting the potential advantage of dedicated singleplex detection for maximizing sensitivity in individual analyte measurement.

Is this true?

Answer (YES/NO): YES